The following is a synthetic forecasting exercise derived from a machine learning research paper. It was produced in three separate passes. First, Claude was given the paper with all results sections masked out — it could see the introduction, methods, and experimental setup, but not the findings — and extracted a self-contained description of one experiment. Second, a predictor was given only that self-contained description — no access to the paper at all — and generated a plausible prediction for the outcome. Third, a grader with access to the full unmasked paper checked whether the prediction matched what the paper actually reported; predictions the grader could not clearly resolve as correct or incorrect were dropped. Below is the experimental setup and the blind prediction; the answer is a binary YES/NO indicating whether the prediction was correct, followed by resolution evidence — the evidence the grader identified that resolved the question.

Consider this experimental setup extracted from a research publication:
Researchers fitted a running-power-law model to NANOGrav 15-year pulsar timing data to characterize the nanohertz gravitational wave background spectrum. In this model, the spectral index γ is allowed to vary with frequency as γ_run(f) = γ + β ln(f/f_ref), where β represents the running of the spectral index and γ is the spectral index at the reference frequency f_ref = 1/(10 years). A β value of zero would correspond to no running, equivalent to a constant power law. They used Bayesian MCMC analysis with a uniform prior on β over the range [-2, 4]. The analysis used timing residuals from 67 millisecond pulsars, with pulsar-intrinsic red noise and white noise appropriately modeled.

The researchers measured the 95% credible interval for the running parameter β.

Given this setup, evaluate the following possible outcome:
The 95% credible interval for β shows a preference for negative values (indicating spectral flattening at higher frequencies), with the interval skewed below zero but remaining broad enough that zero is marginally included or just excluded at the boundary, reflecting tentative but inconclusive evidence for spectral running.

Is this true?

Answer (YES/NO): NO